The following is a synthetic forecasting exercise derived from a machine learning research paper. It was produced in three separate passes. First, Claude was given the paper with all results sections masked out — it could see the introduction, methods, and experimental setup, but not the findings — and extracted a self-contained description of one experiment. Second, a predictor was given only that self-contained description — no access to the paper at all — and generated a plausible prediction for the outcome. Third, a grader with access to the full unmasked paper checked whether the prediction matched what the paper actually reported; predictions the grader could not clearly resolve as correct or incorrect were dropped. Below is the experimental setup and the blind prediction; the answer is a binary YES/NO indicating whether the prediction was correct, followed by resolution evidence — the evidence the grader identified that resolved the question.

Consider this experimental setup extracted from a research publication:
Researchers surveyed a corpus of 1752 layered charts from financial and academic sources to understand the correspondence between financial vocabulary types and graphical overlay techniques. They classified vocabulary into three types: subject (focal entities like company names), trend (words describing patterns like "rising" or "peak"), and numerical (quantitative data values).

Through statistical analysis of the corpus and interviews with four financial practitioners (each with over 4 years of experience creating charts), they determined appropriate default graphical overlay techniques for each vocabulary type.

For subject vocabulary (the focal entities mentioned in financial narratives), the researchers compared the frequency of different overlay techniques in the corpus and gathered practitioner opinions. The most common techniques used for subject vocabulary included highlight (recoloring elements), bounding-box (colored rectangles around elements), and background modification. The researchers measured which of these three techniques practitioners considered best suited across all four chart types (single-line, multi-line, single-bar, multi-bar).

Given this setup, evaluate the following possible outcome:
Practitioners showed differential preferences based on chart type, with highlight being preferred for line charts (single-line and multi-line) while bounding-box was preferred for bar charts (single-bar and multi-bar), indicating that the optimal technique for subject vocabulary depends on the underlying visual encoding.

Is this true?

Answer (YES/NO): NO